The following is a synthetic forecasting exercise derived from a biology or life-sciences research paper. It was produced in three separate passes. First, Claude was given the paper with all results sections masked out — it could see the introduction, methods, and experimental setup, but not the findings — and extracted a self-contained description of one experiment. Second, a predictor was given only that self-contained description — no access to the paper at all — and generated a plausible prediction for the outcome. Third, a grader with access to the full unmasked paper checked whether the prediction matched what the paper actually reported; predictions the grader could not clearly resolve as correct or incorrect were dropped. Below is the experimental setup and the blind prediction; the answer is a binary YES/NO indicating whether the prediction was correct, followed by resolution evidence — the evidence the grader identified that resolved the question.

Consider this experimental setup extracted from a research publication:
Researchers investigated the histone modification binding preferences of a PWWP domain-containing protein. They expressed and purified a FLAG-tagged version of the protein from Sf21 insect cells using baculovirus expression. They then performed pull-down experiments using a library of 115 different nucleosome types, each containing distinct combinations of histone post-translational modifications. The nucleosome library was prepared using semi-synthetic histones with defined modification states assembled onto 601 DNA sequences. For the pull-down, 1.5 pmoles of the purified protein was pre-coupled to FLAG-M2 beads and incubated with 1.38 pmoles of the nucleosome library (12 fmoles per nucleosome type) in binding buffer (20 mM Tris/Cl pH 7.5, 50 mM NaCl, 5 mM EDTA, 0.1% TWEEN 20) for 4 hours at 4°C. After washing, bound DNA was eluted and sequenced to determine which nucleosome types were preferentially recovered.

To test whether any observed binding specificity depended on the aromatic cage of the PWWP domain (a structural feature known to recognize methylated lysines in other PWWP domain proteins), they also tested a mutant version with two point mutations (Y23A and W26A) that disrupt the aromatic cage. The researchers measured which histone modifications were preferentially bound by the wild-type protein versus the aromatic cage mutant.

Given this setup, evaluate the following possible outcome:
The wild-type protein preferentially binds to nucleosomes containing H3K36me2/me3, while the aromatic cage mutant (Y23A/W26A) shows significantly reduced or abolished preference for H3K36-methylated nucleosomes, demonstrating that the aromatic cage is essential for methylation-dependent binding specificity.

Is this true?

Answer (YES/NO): YES